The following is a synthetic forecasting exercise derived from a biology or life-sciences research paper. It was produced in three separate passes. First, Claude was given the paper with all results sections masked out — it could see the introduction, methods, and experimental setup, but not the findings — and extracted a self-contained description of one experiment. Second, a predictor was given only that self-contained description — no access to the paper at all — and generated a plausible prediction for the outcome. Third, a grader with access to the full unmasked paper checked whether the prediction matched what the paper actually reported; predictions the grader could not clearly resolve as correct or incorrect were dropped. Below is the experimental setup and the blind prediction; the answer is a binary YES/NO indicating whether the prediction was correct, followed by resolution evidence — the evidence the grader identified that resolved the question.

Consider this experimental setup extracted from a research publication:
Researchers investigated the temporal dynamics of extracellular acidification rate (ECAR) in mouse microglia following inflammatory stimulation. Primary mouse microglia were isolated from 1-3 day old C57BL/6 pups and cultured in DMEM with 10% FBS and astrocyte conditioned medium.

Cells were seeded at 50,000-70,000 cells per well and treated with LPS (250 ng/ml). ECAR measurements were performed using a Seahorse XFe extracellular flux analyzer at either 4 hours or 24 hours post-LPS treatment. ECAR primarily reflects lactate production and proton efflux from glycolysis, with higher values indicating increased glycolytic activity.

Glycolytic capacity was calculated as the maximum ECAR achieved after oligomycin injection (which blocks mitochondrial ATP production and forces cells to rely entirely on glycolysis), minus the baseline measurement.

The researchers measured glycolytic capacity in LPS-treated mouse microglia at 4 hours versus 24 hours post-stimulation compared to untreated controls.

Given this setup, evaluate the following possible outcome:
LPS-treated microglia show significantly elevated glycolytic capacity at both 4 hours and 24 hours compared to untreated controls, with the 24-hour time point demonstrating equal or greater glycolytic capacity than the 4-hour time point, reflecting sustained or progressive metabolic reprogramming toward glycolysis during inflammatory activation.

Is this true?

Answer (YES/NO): NO